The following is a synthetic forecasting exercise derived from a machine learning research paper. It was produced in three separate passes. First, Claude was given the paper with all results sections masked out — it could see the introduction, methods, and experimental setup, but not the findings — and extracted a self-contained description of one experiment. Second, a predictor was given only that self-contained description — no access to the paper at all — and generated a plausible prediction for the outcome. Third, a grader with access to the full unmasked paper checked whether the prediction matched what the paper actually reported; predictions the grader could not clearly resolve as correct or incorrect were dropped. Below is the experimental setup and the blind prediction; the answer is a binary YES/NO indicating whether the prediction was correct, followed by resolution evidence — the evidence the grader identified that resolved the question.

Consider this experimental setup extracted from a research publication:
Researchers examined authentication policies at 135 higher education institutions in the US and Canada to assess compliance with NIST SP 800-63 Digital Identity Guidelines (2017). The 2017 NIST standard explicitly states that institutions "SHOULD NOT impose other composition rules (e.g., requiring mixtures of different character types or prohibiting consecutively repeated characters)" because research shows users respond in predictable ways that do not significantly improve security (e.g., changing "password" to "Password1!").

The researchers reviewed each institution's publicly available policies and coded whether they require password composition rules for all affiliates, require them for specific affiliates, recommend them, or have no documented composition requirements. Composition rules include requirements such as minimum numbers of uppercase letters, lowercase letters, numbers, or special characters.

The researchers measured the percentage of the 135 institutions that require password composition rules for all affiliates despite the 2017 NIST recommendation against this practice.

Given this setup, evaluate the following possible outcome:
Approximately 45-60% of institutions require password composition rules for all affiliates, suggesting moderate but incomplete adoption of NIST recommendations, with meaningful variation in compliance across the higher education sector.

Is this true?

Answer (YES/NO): YES